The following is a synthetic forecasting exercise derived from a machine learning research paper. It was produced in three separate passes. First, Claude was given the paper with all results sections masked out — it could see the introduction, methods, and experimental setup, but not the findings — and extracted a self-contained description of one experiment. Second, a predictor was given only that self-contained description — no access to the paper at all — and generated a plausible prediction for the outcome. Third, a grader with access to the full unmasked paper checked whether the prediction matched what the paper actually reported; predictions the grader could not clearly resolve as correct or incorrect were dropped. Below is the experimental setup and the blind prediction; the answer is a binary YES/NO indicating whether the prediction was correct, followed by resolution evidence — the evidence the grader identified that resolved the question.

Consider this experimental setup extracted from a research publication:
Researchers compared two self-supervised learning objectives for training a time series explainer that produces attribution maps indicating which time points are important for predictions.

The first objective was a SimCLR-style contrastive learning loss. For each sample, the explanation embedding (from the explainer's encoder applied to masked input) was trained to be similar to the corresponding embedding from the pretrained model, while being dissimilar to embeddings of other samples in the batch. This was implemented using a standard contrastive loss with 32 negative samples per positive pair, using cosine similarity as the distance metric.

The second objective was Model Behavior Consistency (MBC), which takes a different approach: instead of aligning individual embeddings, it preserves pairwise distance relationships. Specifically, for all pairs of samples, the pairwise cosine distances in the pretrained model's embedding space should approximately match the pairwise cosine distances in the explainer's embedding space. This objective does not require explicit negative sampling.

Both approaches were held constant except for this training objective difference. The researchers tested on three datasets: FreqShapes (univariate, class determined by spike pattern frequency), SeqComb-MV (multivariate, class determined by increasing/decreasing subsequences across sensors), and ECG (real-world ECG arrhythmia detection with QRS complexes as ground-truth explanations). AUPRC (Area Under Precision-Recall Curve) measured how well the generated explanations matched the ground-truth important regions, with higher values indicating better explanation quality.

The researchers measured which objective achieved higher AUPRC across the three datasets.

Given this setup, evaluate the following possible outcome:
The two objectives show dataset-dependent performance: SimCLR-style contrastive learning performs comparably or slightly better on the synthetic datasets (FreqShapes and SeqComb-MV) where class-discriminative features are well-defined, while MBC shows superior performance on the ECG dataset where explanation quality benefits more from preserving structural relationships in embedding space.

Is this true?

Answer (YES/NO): NO